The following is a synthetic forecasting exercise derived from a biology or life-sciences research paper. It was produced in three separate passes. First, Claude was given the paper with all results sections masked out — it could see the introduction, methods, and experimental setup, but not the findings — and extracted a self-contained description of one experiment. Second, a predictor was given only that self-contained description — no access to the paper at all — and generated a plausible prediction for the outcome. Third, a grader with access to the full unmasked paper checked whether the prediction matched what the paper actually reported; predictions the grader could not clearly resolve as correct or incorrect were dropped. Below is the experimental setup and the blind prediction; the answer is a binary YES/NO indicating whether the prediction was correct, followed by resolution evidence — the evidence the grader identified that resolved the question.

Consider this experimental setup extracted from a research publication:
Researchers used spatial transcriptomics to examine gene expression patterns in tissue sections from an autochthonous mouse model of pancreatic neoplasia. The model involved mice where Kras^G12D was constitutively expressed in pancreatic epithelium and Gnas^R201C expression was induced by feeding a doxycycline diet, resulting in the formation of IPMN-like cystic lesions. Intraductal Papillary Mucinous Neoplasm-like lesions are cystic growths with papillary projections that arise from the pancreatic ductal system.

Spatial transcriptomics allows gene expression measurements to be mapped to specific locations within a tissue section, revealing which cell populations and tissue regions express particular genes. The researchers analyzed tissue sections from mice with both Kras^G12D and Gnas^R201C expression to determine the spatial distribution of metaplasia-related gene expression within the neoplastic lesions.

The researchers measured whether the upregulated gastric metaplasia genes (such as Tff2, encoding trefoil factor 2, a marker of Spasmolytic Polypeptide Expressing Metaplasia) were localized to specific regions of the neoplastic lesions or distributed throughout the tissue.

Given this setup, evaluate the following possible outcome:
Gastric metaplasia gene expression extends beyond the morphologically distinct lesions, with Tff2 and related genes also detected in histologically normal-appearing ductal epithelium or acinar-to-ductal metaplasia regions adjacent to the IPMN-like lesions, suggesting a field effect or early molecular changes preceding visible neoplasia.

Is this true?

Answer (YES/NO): NO